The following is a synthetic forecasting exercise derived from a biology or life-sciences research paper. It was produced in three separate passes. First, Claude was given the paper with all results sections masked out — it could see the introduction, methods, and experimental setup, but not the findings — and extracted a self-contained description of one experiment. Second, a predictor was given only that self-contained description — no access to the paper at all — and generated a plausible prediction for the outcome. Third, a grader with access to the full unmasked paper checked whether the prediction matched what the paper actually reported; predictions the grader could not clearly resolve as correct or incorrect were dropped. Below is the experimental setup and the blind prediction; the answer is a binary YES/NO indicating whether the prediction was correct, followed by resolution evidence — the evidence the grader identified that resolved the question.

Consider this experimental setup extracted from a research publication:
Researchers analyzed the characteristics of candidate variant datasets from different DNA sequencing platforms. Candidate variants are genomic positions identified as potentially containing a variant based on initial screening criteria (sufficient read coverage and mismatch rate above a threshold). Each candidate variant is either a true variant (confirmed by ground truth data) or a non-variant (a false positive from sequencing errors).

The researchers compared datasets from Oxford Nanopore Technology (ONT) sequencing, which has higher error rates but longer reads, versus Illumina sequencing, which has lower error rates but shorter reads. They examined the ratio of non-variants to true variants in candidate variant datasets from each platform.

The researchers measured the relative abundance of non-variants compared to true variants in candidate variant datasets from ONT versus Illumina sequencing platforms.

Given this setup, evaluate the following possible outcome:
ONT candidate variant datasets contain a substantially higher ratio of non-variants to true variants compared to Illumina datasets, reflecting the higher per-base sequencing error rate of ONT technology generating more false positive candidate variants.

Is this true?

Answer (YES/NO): YES